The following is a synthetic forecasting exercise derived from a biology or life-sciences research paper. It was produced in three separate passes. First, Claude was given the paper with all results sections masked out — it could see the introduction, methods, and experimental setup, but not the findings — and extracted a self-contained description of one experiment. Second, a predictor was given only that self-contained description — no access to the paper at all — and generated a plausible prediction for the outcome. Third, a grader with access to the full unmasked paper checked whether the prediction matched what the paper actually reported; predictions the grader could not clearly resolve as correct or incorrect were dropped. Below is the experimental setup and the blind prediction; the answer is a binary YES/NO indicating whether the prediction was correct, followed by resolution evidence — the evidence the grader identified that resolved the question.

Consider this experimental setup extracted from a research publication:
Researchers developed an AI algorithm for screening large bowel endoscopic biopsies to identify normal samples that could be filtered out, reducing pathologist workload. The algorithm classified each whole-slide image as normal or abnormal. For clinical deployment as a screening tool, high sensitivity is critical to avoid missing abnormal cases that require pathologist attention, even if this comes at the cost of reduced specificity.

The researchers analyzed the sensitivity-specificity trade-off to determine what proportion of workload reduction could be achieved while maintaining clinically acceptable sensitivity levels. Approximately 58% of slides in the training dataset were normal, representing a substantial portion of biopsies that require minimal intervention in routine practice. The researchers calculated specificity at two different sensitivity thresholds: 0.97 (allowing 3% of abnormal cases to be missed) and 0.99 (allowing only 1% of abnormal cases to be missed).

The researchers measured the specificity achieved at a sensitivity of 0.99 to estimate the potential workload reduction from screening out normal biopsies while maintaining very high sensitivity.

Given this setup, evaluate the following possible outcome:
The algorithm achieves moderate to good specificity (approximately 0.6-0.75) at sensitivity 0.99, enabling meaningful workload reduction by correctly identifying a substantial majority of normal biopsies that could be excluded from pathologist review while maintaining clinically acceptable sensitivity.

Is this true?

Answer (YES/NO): NO